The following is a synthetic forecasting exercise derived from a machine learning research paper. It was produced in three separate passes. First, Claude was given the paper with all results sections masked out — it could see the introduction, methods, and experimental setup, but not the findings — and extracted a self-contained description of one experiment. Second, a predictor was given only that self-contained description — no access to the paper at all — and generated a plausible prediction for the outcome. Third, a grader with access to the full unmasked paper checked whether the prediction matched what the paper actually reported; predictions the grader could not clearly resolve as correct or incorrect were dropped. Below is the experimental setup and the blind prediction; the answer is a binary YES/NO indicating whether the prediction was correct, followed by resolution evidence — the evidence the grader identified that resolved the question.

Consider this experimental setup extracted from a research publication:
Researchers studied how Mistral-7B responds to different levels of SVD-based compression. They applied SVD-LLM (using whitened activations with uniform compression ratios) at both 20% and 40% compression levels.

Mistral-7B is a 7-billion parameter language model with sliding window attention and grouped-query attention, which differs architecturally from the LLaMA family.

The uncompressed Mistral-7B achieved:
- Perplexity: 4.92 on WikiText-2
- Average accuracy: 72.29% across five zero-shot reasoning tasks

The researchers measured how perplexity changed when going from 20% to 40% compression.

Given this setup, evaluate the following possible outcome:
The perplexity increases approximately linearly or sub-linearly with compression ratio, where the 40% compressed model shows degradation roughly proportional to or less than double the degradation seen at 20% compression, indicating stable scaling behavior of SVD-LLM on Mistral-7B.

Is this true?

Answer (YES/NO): NO